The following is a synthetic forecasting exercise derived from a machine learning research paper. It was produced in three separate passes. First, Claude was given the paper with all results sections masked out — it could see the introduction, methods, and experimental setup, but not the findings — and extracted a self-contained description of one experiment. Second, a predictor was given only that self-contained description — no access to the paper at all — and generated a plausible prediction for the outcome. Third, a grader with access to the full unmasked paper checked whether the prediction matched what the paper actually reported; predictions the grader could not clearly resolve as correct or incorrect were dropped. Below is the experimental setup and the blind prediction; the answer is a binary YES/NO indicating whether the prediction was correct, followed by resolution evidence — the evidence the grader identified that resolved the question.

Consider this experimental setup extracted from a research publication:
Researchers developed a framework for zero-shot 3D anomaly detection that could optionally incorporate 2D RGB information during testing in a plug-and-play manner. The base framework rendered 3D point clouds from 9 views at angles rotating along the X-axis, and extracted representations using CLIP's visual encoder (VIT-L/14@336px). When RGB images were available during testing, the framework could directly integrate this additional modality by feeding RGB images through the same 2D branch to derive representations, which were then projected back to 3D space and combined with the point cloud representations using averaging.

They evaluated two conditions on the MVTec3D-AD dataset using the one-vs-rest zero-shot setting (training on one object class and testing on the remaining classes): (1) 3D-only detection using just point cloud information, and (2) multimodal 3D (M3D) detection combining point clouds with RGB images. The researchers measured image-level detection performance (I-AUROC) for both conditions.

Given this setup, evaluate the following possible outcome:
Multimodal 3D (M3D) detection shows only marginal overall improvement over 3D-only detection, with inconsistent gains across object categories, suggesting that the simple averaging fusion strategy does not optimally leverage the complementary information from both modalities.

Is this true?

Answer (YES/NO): NO